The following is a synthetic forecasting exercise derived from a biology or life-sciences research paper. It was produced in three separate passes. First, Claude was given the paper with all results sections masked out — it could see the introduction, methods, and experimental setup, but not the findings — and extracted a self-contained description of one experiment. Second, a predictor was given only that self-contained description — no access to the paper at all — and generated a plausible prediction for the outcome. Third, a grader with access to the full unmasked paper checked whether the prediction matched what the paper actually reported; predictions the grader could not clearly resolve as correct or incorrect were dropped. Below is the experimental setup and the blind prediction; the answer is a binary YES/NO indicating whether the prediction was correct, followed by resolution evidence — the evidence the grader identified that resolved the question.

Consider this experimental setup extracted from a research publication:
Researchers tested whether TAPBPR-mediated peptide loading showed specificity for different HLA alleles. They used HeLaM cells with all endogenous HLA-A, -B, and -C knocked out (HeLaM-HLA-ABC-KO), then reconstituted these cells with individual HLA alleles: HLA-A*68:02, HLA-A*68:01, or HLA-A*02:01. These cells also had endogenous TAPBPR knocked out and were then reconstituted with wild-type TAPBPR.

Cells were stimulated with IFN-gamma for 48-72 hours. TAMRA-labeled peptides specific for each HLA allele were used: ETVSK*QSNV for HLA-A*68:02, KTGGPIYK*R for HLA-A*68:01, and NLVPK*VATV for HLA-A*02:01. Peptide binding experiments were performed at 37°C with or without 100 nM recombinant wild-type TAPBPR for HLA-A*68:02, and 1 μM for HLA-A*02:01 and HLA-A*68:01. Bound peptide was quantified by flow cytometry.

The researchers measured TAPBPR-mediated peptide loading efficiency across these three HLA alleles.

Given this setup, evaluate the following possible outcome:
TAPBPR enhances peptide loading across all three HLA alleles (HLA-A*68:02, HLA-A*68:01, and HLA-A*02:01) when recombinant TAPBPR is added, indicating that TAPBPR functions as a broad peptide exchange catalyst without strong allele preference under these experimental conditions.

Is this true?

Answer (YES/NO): NO